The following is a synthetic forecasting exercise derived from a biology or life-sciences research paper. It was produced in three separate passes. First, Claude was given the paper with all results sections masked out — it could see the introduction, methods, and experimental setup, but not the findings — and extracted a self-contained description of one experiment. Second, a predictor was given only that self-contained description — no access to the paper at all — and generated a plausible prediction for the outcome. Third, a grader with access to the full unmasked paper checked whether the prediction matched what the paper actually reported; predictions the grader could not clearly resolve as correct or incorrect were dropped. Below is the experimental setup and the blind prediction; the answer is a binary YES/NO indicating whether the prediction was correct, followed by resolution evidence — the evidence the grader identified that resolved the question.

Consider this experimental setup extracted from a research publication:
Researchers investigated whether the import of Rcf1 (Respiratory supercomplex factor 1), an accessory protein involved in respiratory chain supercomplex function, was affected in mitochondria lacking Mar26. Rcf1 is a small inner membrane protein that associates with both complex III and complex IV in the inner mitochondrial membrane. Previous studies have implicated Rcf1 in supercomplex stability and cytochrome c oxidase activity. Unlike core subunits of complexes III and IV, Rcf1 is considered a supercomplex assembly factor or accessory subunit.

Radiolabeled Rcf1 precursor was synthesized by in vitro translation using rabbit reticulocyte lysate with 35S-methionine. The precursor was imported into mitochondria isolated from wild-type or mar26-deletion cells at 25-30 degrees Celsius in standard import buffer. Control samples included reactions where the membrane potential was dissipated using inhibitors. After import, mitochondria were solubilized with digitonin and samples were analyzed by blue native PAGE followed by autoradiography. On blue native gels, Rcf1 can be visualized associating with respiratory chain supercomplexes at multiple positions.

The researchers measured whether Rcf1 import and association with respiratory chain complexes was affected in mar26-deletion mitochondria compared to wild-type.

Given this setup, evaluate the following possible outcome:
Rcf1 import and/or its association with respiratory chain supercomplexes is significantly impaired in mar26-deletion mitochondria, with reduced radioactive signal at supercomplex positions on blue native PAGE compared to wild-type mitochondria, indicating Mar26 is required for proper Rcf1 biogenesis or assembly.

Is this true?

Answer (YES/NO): NO